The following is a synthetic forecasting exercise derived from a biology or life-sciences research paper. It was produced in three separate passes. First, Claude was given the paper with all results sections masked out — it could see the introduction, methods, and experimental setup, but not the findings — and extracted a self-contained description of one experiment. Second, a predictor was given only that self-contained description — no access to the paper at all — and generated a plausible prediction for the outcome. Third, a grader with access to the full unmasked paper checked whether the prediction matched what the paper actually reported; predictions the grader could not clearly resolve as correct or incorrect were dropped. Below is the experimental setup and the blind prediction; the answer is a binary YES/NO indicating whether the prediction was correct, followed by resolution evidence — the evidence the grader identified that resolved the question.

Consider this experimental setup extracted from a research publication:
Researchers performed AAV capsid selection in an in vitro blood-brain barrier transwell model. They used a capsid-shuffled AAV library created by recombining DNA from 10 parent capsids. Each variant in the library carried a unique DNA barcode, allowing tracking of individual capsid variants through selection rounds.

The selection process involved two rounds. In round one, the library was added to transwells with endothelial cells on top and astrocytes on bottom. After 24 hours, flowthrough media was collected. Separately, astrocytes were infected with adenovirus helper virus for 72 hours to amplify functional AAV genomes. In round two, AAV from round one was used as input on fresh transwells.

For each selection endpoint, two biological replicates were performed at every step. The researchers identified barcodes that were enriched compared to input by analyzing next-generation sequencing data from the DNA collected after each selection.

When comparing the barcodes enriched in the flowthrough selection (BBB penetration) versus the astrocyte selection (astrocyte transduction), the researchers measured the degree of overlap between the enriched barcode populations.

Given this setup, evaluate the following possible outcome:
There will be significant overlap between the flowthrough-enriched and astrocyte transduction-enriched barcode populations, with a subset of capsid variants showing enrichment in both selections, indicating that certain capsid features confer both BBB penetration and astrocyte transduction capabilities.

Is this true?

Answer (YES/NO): NO